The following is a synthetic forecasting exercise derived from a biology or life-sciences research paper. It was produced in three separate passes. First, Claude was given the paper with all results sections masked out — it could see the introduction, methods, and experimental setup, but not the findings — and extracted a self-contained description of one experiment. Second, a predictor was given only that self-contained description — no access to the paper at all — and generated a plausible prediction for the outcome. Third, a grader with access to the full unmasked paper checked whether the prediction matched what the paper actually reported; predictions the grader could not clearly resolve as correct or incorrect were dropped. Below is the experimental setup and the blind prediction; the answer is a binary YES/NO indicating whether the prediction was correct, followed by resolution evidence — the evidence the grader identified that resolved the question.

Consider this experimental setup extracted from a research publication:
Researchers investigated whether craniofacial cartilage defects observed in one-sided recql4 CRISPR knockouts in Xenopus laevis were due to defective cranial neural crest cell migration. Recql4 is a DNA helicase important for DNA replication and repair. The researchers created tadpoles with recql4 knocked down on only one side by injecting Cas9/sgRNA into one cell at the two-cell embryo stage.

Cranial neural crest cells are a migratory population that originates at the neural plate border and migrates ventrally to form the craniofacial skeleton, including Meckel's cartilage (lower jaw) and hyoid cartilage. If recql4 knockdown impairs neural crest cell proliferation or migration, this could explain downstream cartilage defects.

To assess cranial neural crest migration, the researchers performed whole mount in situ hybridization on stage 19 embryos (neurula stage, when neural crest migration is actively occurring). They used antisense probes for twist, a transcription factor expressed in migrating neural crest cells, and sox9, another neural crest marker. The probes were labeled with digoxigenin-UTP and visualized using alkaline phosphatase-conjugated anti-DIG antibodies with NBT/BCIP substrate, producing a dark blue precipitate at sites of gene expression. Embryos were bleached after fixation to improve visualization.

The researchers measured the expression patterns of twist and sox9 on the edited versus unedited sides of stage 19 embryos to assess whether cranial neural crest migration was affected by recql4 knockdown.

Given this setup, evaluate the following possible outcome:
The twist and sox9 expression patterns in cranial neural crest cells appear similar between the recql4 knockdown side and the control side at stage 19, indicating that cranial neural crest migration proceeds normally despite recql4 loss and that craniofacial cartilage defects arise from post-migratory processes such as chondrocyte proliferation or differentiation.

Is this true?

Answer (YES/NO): YES